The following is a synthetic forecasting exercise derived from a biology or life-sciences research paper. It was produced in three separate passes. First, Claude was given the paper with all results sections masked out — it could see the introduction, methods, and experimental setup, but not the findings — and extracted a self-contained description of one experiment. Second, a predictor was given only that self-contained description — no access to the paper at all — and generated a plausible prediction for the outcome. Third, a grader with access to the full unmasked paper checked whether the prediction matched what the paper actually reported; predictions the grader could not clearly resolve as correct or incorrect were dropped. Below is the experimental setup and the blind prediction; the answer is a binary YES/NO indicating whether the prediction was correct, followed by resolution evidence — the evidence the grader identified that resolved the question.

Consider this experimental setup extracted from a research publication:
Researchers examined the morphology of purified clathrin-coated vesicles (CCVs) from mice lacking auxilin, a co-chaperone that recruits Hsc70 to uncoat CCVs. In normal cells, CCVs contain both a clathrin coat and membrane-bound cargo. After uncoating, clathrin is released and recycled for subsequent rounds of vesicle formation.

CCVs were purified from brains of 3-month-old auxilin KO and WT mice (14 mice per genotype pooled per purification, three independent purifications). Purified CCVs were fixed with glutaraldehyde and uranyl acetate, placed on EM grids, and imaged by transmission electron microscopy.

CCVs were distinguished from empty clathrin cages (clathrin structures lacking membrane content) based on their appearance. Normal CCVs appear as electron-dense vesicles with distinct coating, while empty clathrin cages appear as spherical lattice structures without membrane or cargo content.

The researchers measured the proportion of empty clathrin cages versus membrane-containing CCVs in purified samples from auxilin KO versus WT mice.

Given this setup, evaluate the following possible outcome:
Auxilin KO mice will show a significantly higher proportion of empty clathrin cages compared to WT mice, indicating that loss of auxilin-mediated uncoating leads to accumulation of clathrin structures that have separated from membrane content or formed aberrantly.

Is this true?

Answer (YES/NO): YES